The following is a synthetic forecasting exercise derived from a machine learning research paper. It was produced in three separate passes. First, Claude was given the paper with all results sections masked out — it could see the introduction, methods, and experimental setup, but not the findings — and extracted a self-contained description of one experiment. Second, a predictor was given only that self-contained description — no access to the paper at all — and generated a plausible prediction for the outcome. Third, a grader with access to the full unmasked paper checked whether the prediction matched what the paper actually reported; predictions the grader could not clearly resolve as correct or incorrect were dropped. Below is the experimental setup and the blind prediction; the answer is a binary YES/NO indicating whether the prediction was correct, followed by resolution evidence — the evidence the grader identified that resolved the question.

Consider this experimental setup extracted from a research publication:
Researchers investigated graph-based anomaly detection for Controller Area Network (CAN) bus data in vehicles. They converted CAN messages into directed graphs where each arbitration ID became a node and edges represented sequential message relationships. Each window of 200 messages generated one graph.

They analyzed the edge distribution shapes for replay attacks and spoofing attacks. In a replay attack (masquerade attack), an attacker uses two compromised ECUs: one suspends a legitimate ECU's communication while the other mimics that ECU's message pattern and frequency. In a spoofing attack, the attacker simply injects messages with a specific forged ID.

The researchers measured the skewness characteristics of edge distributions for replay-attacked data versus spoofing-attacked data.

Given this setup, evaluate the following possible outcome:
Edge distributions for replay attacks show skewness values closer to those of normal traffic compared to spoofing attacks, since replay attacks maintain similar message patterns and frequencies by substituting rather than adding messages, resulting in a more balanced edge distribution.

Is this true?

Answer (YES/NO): NO